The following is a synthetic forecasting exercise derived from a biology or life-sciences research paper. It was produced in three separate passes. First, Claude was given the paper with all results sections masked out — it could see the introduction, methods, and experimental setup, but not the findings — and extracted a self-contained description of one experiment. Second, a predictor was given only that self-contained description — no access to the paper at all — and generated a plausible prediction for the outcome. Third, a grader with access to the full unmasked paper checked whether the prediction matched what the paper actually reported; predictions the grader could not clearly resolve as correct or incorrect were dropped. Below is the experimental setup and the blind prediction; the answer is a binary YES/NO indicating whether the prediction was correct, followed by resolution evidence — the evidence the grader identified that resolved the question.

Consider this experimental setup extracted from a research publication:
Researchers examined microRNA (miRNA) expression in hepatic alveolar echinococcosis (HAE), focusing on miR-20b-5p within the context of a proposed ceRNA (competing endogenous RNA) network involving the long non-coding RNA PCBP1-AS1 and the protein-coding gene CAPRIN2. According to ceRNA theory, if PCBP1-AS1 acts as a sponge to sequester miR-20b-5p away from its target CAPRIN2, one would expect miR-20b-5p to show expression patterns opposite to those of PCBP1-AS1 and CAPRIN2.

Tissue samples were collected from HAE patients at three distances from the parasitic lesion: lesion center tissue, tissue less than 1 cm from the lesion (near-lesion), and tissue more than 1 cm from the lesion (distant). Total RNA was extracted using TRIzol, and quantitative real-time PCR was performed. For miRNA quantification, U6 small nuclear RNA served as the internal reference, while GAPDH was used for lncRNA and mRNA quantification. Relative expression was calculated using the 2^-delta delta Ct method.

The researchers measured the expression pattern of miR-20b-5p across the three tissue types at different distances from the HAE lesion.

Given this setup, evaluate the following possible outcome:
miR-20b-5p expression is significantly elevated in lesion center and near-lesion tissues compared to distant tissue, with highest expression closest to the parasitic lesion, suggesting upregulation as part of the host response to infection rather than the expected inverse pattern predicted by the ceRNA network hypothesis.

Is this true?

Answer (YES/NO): NO